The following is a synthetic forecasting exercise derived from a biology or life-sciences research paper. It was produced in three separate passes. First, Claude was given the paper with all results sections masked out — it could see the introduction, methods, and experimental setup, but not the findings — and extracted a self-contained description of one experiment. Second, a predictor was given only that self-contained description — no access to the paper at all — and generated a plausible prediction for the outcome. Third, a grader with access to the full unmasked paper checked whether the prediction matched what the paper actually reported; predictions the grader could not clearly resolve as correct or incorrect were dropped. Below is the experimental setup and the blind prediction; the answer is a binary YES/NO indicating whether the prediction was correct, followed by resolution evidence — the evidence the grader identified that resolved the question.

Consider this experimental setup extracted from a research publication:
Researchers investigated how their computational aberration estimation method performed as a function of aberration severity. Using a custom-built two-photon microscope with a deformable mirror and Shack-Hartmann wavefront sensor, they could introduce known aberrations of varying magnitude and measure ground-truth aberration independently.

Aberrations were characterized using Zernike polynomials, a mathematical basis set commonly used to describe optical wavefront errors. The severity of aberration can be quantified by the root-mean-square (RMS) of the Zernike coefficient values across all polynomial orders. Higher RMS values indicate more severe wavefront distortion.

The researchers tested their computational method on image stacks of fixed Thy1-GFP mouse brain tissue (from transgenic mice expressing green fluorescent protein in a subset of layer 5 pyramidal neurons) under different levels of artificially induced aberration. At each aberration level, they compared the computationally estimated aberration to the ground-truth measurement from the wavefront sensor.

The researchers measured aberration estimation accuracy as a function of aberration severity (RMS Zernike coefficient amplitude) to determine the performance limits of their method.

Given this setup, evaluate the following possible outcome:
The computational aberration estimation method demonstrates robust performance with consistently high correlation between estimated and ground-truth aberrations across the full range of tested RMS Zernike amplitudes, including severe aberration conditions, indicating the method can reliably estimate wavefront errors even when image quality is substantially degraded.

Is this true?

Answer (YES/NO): NO